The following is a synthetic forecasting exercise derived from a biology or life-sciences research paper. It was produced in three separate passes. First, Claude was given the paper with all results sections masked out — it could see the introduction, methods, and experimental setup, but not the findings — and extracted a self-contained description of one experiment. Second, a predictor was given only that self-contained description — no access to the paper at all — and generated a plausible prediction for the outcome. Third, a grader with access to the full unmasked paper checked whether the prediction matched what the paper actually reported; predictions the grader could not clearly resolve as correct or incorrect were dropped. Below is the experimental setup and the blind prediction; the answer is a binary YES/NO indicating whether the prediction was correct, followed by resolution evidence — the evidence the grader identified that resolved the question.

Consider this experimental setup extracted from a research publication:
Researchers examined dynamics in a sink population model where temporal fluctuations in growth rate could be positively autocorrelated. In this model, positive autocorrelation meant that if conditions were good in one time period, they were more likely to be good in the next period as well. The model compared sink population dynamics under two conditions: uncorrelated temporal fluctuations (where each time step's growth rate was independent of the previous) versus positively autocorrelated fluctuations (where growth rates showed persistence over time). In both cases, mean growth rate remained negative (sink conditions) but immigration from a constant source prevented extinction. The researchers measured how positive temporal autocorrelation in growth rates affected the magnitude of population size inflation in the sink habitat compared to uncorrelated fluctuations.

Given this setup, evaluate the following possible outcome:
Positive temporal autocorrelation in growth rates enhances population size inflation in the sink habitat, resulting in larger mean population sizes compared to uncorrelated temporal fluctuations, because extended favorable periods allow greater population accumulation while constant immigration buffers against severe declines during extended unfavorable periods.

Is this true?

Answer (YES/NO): YES